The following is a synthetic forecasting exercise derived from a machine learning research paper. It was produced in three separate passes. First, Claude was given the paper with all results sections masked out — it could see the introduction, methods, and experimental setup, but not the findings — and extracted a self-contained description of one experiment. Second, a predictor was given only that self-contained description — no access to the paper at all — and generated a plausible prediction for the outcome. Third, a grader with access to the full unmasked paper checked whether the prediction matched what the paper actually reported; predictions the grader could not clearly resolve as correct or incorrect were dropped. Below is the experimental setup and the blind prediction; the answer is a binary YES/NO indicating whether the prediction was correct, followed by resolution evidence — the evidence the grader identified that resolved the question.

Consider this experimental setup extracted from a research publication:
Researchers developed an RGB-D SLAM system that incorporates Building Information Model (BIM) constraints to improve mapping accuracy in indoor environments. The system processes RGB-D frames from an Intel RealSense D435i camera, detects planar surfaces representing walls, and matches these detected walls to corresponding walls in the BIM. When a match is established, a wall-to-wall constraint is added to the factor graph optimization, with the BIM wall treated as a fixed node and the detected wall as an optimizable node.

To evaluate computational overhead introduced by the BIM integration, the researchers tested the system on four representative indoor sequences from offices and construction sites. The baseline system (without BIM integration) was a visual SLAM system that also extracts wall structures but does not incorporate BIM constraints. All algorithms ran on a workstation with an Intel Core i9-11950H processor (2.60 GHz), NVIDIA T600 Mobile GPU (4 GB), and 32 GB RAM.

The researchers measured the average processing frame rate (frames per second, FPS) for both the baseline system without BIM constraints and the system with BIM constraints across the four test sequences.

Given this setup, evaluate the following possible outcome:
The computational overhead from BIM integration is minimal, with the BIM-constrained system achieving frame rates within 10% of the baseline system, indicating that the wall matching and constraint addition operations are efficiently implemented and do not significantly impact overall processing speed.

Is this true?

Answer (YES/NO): YES